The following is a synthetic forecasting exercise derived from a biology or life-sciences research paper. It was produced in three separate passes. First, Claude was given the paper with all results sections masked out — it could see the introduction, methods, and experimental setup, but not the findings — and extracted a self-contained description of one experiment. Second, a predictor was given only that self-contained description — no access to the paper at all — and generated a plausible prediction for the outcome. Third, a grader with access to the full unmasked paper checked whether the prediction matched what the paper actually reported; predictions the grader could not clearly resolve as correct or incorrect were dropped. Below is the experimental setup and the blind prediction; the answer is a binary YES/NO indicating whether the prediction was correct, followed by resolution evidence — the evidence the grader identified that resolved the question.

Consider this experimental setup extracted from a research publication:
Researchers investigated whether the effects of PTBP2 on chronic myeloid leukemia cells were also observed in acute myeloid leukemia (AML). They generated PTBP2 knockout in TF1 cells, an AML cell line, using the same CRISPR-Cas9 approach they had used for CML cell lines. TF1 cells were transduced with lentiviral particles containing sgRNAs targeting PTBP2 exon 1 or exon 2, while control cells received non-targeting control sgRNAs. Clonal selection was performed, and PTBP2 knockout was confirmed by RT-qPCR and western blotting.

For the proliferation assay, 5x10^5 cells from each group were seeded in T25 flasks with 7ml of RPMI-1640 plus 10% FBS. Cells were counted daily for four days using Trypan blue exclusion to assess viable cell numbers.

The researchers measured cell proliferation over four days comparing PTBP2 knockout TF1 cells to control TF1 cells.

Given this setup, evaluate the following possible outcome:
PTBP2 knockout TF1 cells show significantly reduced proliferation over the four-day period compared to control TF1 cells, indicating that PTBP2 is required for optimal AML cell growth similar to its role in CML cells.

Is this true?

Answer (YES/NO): YES